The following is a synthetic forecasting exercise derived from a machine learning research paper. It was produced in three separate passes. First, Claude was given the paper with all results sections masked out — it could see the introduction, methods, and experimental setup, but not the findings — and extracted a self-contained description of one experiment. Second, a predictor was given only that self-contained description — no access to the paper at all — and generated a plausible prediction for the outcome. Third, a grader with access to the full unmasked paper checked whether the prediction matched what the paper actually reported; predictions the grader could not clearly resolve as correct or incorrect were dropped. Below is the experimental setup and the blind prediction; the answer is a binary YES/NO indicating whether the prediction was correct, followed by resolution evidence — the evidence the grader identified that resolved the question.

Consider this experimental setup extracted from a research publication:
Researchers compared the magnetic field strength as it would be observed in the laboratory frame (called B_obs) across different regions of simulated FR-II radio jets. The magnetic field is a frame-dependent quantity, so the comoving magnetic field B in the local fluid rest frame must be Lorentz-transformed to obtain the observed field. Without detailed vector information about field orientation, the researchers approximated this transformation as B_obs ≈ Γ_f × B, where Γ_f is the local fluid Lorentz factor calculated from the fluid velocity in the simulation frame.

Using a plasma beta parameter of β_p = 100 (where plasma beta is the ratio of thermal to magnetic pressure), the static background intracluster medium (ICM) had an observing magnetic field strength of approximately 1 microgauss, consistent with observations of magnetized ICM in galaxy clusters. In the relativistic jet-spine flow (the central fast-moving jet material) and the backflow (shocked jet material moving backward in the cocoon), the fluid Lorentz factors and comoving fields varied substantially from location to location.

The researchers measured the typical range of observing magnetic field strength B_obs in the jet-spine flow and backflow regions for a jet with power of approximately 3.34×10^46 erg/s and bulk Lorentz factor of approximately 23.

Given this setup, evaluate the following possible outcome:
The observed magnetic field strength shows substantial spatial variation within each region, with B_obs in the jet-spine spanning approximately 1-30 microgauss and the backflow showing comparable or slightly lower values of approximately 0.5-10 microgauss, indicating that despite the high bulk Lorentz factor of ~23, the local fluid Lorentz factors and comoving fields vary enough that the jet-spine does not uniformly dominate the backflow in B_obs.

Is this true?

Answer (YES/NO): NO